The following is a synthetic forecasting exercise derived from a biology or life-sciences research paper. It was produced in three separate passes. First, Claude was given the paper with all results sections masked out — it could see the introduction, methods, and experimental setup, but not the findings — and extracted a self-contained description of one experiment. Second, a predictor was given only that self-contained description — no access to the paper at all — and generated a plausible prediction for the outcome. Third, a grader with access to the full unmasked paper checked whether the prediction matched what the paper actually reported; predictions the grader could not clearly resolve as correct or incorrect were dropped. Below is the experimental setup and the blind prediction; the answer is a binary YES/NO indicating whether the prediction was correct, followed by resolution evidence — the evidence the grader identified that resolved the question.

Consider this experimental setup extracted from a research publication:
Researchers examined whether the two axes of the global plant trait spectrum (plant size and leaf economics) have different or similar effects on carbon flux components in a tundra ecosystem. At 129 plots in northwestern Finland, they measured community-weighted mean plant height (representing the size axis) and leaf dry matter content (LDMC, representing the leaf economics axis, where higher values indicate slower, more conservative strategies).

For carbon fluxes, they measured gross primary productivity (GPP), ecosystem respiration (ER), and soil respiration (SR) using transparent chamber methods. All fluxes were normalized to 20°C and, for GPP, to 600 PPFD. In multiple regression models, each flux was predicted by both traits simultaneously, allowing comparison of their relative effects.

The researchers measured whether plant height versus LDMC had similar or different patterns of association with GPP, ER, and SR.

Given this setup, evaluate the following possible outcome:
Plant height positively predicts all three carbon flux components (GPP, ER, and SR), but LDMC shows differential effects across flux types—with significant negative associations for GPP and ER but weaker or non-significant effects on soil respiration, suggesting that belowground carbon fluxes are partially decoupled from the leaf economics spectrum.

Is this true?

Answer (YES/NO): NO